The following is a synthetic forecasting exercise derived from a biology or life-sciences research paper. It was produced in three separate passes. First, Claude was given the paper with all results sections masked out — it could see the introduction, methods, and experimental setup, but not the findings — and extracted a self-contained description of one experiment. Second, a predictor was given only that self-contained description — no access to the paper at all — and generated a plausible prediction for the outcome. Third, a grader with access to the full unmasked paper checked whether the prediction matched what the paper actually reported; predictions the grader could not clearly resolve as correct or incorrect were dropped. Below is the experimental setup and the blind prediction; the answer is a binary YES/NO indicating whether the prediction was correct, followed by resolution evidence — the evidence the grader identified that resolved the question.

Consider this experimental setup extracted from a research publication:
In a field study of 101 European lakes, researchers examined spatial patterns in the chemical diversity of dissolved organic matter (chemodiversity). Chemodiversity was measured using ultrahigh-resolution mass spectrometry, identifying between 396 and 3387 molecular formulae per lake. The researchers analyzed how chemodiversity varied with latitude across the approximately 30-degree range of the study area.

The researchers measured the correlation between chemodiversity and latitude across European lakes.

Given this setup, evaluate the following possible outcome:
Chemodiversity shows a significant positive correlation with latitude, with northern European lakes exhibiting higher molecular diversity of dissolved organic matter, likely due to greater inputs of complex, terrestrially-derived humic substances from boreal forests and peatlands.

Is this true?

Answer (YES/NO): YES